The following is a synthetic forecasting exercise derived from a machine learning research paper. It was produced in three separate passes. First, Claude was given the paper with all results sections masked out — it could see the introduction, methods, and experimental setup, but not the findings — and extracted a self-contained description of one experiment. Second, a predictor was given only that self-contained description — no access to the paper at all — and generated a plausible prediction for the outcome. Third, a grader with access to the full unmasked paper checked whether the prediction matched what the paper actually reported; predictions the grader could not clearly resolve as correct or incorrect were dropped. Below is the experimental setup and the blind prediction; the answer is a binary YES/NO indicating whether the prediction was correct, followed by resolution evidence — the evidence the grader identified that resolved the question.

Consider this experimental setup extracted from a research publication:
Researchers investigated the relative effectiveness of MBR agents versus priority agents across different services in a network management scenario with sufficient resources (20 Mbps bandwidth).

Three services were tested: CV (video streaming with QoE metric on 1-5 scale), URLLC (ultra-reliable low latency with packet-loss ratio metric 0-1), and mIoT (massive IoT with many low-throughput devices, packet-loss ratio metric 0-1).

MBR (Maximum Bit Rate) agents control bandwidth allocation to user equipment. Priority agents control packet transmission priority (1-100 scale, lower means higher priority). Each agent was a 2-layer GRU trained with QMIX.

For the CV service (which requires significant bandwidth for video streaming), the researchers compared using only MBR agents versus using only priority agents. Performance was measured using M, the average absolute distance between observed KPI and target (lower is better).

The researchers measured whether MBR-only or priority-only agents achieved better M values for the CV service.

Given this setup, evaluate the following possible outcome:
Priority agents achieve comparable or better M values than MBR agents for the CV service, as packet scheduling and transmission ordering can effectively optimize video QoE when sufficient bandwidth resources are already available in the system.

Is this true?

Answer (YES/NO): NO